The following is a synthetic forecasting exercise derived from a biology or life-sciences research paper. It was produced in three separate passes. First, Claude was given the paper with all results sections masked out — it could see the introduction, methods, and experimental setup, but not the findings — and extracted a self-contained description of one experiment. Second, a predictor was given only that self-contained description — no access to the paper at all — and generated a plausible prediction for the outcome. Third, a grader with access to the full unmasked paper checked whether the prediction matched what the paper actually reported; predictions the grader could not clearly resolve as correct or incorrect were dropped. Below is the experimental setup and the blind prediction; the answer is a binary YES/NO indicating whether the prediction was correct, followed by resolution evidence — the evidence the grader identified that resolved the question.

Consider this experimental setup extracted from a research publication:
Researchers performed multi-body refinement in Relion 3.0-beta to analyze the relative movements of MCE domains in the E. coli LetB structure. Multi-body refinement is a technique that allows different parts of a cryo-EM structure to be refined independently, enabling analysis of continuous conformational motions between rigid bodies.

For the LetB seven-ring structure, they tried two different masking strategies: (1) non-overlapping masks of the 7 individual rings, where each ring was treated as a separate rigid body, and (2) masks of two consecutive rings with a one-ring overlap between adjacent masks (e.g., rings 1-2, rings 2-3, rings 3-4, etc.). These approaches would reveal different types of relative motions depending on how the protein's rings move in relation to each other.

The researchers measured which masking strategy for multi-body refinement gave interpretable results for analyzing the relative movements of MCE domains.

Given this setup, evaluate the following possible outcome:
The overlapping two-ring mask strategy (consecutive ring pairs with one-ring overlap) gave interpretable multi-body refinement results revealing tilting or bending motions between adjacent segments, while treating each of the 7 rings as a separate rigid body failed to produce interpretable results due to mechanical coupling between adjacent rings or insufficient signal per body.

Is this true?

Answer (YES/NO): YES